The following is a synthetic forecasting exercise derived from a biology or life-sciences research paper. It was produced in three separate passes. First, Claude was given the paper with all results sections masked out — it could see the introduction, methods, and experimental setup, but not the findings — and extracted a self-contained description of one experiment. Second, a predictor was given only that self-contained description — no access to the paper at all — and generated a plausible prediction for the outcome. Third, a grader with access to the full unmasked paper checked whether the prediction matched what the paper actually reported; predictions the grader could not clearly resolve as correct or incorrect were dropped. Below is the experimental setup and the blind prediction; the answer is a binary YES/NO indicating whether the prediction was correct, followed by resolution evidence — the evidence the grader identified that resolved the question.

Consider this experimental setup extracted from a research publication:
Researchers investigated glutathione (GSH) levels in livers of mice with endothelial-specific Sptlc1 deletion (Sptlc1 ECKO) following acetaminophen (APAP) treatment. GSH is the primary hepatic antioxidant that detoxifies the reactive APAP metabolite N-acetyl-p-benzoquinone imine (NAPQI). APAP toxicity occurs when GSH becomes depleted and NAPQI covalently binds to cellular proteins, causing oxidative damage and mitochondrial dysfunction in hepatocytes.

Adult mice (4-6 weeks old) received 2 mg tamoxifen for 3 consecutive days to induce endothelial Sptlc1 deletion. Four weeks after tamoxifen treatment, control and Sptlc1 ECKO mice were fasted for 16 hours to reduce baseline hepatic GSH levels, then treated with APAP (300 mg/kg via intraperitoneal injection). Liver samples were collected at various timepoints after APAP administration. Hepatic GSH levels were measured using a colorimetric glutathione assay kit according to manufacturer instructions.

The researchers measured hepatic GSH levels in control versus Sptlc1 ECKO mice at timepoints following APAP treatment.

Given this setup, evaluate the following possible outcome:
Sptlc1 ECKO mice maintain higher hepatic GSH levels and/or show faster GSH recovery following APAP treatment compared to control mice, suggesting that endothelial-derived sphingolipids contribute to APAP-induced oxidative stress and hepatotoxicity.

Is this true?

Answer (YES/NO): YES